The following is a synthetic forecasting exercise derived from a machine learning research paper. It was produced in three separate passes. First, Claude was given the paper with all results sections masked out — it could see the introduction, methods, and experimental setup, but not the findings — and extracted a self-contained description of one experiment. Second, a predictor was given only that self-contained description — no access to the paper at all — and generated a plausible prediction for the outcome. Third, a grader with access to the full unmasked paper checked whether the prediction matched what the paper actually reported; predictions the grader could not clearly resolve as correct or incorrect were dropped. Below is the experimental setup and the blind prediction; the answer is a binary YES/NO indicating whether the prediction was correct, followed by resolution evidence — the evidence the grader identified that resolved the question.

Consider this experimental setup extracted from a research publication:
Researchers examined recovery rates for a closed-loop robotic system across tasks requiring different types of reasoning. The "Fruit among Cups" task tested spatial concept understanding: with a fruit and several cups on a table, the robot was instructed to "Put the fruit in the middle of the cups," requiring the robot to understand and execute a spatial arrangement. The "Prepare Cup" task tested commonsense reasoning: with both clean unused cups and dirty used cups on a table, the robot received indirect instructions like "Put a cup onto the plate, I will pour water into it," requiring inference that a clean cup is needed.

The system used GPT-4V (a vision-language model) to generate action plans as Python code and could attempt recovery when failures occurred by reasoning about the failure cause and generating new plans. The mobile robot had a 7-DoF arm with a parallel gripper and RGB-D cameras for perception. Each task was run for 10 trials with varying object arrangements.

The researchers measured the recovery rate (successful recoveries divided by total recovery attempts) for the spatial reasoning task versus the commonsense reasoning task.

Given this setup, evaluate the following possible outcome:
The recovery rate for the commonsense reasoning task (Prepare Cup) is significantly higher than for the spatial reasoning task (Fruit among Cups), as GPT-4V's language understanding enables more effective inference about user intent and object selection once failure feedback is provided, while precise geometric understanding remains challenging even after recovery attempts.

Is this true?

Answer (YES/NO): YES